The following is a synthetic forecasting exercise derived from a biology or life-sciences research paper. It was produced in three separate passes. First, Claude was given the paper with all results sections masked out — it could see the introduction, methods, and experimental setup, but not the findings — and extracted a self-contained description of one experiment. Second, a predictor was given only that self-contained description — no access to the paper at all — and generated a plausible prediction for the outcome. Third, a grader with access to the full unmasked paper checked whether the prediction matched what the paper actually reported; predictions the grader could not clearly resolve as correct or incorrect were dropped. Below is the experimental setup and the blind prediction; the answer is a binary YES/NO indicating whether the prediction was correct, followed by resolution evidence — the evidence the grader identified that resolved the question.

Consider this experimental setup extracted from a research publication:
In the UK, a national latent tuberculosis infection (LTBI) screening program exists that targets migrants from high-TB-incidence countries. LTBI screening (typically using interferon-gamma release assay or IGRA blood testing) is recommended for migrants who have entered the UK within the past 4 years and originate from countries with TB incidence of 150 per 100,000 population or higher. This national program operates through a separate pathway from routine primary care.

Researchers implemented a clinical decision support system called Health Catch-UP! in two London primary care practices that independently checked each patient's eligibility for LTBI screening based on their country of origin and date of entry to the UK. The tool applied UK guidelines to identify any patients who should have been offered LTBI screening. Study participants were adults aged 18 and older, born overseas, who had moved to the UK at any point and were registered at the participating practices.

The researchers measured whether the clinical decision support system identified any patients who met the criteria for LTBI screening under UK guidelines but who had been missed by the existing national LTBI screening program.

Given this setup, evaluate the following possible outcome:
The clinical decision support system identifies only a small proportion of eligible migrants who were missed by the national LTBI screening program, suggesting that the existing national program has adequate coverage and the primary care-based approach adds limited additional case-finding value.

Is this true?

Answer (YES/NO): NO